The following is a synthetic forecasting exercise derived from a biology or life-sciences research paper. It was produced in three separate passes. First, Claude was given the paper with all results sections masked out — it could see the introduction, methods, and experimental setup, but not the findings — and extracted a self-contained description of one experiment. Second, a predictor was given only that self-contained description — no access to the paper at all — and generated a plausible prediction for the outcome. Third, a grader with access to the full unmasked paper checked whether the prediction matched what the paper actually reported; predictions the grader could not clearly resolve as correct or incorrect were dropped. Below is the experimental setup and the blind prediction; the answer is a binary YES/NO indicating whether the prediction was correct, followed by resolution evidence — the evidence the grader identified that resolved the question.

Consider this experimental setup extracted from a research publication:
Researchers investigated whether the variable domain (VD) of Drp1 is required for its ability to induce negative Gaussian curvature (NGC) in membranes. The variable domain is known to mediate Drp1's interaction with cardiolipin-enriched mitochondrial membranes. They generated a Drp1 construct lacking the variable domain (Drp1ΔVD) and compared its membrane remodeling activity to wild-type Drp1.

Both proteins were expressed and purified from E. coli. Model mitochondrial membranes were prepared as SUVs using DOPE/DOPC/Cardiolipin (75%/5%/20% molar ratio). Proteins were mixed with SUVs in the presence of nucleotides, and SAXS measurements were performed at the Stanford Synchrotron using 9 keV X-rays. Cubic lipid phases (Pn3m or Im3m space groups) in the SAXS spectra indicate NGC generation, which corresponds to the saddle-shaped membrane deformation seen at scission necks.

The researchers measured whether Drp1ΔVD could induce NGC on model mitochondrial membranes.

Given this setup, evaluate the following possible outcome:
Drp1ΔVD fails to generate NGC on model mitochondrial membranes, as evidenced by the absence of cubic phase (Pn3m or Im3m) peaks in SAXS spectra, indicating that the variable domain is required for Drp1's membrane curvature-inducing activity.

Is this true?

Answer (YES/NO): NO